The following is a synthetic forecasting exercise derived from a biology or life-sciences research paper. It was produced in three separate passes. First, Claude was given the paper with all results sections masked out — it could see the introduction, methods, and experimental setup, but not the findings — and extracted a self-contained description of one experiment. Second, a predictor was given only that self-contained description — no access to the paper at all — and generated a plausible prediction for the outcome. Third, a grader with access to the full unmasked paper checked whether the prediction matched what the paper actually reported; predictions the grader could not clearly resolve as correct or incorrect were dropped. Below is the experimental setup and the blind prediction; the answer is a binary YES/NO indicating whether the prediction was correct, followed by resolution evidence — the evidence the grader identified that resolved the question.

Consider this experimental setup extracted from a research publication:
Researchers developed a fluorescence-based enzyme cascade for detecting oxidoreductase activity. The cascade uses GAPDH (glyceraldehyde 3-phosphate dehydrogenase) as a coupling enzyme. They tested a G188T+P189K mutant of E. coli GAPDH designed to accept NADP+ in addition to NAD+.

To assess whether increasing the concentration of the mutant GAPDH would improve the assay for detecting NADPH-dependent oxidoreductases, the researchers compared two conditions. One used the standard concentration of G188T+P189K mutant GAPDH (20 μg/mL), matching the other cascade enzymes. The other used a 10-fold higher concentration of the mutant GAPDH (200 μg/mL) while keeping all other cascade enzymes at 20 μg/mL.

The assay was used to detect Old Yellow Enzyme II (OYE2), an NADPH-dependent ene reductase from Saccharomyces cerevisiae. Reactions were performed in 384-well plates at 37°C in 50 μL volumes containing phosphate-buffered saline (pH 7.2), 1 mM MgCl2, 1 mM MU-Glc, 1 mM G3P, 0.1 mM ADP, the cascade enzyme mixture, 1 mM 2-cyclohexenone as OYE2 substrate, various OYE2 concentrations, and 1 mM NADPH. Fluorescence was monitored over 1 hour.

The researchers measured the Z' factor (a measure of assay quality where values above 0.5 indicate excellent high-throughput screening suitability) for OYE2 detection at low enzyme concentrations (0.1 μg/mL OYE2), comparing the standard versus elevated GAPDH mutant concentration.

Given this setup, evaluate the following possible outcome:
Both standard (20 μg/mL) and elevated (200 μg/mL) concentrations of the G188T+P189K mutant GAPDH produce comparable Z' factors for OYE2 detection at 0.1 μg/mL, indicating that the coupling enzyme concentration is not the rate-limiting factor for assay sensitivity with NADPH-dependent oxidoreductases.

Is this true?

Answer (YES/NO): NO